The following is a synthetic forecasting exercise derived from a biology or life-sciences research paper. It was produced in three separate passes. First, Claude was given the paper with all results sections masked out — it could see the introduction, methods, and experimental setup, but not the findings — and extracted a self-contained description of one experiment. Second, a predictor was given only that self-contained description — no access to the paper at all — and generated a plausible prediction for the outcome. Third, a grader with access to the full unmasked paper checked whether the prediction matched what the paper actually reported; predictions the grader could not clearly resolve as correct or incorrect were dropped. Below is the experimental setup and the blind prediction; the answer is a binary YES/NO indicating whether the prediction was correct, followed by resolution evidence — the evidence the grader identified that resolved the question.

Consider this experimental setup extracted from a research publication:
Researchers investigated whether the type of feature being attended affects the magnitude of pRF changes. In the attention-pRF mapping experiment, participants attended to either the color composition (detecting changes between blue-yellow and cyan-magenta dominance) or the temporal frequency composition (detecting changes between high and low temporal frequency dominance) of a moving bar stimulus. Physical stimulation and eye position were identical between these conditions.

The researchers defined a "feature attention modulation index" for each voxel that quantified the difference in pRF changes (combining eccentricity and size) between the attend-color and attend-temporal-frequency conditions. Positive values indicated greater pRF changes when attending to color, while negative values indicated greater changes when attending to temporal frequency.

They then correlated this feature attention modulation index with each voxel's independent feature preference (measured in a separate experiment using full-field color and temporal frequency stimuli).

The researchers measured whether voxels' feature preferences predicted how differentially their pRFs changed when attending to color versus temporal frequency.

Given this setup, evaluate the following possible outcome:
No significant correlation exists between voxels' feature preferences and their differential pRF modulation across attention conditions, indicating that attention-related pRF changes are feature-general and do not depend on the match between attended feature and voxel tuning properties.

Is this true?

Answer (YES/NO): YES